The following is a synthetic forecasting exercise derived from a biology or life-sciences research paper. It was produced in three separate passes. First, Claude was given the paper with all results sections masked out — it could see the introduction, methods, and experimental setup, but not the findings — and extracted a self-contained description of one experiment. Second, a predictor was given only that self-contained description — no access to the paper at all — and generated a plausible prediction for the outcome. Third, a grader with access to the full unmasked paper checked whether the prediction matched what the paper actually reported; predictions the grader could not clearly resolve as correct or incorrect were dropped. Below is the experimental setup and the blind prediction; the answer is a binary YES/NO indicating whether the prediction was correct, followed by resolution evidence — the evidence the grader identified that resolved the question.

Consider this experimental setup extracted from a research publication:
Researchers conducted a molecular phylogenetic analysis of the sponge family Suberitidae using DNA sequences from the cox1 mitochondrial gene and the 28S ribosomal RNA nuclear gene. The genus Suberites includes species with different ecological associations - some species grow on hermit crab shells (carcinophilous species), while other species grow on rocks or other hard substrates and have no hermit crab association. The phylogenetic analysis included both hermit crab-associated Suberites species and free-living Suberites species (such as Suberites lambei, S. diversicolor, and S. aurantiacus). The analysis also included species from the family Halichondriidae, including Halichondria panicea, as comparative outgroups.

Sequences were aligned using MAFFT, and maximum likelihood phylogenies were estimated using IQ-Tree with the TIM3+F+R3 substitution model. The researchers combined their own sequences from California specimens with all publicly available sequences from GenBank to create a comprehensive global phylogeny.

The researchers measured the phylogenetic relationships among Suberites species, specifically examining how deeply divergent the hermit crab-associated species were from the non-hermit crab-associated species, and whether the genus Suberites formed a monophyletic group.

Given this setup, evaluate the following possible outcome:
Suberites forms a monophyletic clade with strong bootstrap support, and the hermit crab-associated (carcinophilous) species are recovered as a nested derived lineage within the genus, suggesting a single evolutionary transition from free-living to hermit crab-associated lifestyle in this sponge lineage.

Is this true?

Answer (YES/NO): NO